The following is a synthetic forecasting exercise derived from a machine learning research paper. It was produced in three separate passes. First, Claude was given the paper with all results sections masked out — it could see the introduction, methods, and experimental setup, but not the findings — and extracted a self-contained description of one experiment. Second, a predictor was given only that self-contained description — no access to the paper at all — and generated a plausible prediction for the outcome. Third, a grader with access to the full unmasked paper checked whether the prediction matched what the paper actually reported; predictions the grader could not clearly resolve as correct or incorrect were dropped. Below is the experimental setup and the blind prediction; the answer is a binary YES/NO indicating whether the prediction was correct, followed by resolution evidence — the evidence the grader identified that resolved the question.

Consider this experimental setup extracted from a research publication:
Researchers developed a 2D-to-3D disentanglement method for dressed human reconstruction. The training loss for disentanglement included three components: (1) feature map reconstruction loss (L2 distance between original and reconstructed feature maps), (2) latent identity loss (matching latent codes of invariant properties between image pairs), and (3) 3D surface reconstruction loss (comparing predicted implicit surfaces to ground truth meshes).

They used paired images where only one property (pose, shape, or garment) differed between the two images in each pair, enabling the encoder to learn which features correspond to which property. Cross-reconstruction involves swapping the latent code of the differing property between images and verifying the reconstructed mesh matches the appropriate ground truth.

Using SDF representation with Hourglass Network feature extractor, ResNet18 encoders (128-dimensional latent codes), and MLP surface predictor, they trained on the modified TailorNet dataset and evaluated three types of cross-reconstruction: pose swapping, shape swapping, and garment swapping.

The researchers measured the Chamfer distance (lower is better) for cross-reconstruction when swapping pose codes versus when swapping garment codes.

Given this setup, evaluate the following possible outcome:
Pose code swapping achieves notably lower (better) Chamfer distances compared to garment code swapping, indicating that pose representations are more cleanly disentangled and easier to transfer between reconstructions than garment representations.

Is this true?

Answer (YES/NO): NO